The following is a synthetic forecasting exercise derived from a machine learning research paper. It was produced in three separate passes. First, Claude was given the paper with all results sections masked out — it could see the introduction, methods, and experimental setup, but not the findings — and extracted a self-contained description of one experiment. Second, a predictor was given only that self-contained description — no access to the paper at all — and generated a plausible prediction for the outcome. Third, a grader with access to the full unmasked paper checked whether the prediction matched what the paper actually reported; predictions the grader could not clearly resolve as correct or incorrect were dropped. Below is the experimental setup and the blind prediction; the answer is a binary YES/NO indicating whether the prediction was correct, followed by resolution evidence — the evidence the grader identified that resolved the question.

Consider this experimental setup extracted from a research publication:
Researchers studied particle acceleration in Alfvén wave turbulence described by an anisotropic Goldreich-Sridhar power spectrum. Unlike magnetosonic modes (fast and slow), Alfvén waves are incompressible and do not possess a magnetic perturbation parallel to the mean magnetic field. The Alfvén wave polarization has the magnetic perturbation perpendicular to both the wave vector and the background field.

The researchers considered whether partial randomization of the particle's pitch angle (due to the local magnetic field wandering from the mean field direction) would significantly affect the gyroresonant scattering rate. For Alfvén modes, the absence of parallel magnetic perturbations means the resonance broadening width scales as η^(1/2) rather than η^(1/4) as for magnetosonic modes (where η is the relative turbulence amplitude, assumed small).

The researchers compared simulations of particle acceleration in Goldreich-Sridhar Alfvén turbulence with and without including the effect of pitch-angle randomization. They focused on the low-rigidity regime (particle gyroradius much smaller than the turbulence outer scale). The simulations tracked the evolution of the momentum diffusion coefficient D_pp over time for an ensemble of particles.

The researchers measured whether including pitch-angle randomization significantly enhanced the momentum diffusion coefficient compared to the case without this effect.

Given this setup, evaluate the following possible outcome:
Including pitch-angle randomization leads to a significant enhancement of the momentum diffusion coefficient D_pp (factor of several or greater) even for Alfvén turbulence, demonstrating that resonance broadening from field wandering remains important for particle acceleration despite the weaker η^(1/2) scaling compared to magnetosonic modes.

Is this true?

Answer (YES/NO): NO